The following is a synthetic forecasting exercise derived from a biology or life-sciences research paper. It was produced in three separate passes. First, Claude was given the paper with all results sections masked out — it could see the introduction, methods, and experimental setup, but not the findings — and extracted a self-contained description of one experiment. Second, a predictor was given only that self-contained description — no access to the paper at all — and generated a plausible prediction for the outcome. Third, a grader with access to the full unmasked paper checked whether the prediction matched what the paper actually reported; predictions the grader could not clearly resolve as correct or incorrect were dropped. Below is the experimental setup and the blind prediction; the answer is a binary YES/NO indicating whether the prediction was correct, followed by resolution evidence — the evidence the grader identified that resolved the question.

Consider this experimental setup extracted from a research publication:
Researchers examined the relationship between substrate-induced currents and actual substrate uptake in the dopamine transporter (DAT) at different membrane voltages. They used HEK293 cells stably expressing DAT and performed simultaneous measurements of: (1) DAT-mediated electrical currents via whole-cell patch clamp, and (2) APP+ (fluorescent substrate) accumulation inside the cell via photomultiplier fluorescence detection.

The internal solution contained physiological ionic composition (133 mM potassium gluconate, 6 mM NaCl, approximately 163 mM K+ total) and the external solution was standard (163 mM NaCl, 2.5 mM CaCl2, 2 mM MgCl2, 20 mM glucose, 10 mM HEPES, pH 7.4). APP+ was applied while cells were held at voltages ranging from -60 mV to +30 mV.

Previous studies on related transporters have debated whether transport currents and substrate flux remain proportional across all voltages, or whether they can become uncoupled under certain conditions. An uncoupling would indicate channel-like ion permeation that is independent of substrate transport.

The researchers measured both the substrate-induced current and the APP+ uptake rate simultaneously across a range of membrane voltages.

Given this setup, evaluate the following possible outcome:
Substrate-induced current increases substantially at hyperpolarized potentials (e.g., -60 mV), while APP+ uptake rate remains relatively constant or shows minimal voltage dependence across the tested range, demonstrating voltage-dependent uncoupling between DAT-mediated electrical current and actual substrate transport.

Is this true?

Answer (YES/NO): NO